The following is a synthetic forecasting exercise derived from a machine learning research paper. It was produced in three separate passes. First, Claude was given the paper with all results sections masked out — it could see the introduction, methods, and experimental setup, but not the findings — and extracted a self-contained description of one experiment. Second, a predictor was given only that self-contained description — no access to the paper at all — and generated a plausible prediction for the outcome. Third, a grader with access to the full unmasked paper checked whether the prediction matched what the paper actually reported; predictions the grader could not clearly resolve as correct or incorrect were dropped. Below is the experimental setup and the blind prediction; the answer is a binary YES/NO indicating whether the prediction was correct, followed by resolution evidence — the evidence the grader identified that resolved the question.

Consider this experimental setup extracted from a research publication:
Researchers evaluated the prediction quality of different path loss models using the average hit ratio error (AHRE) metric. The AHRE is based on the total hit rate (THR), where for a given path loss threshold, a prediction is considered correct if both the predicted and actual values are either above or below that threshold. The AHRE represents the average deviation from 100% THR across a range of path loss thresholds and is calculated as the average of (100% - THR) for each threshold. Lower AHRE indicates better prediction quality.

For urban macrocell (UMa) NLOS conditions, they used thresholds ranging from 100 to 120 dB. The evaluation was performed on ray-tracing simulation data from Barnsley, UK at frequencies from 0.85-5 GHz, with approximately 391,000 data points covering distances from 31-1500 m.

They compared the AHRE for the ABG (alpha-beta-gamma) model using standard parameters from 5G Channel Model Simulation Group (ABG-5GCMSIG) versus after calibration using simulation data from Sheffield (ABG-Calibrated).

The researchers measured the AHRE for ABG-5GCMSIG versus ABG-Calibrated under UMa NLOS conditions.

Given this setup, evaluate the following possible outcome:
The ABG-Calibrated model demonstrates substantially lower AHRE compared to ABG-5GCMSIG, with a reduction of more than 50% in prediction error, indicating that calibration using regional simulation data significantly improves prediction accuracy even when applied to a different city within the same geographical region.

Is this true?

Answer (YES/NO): NO